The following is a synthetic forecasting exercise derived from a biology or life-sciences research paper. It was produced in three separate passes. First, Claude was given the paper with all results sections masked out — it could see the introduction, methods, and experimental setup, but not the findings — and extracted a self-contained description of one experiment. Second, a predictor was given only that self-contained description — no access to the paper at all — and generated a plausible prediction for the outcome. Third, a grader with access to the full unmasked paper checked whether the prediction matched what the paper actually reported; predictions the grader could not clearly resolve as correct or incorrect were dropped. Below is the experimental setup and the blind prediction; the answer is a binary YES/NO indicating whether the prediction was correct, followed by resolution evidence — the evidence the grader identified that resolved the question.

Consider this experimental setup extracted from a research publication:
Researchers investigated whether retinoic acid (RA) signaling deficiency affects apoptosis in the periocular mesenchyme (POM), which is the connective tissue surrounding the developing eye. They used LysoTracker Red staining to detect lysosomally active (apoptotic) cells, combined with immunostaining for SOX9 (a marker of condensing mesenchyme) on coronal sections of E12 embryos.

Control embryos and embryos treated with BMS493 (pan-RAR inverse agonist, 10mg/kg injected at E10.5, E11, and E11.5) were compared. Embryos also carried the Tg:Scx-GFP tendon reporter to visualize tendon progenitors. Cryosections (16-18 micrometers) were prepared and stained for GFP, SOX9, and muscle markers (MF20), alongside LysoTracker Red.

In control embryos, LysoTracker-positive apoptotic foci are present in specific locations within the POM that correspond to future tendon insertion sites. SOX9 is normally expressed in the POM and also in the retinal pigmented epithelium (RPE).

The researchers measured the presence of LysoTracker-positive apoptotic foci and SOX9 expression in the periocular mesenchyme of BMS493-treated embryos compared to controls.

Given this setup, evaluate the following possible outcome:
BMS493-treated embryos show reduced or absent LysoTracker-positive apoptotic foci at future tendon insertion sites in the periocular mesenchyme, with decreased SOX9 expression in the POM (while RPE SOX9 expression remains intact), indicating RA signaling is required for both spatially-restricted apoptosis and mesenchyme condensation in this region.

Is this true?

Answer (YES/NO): NO